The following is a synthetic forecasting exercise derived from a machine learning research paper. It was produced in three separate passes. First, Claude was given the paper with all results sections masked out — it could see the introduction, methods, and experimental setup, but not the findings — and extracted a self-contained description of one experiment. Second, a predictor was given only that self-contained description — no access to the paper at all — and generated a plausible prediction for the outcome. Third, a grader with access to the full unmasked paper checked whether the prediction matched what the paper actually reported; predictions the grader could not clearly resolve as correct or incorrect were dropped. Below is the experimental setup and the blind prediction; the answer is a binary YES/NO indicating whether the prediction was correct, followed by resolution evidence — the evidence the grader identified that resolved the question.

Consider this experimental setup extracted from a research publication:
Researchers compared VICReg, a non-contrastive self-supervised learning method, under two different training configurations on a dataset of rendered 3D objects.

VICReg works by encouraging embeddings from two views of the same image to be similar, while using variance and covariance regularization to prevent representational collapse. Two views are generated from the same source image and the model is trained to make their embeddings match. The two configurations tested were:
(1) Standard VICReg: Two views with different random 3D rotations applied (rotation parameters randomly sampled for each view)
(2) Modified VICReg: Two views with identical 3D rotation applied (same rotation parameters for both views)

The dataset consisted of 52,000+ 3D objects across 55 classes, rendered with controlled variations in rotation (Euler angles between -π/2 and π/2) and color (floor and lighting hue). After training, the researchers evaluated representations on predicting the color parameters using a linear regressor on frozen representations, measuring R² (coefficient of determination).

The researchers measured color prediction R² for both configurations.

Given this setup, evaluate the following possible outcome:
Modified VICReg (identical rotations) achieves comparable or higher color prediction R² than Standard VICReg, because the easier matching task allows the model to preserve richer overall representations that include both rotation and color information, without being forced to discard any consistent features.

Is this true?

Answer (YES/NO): YES